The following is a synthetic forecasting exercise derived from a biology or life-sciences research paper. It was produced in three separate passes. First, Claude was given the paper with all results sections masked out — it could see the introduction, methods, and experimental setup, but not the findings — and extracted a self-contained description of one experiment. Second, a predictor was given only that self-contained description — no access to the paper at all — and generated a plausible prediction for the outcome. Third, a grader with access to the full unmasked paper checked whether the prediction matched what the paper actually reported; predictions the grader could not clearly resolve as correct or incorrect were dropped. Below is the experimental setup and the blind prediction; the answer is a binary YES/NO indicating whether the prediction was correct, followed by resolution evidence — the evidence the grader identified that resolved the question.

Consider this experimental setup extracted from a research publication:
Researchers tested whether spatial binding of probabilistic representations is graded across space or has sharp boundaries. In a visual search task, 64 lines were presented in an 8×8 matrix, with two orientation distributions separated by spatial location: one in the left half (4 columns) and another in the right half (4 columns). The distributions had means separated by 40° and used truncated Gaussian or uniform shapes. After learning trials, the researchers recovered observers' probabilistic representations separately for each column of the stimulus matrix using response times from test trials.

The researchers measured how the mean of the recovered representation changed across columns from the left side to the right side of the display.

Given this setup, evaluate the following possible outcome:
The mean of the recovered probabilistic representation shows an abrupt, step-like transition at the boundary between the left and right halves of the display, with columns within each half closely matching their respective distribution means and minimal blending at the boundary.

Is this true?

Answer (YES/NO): NO